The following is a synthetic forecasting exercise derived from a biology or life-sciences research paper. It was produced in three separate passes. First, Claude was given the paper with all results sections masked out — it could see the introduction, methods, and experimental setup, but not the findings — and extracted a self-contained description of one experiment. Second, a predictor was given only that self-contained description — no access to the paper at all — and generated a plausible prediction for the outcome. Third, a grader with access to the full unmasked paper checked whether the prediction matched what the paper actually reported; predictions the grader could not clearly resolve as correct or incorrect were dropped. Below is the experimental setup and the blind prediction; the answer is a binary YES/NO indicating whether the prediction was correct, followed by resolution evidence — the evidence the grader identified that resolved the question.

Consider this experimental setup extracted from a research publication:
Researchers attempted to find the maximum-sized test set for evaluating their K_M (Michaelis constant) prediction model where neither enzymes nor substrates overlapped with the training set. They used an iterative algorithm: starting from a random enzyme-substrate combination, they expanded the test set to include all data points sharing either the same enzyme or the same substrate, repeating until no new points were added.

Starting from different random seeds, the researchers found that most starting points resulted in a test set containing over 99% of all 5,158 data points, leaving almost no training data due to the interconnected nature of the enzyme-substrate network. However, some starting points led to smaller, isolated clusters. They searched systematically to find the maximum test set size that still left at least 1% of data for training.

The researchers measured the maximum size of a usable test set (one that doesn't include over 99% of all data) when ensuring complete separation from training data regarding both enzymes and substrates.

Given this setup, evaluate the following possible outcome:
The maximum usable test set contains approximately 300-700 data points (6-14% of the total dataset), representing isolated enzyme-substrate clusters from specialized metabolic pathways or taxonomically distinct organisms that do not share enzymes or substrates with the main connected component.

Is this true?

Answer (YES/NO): NO